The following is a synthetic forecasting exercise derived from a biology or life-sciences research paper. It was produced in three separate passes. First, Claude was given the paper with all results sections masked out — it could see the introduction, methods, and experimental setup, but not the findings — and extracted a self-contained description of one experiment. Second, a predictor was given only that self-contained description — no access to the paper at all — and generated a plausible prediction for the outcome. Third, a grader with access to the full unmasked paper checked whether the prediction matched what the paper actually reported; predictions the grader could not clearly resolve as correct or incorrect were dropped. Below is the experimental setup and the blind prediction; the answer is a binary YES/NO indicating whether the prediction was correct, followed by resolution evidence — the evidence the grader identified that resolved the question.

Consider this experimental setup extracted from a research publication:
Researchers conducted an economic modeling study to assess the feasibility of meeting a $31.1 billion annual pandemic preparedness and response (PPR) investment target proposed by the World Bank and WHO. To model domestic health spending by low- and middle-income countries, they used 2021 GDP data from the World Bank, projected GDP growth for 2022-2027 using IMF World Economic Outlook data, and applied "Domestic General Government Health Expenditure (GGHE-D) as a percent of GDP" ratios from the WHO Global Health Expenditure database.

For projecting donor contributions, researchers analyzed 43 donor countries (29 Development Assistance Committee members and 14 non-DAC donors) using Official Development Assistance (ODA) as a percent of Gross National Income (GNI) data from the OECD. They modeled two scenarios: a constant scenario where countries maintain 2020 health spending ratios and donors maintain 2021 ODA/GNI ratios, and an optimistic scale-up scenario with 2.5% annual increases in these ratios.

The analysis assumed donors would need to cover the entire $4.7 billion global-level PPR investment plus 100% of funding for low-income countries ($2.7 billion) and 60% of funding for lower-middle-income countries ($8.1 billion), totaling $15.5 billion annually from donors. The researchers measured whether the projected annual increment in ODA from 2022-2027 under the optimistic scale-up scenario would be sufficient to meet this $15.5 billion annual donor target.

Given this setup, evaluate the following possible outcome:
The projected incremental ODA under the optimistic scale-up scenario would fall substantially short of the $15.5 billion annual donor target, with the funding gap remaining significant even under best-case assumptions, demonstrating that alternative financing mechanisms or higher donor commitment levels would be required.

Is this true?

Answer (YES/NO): YES